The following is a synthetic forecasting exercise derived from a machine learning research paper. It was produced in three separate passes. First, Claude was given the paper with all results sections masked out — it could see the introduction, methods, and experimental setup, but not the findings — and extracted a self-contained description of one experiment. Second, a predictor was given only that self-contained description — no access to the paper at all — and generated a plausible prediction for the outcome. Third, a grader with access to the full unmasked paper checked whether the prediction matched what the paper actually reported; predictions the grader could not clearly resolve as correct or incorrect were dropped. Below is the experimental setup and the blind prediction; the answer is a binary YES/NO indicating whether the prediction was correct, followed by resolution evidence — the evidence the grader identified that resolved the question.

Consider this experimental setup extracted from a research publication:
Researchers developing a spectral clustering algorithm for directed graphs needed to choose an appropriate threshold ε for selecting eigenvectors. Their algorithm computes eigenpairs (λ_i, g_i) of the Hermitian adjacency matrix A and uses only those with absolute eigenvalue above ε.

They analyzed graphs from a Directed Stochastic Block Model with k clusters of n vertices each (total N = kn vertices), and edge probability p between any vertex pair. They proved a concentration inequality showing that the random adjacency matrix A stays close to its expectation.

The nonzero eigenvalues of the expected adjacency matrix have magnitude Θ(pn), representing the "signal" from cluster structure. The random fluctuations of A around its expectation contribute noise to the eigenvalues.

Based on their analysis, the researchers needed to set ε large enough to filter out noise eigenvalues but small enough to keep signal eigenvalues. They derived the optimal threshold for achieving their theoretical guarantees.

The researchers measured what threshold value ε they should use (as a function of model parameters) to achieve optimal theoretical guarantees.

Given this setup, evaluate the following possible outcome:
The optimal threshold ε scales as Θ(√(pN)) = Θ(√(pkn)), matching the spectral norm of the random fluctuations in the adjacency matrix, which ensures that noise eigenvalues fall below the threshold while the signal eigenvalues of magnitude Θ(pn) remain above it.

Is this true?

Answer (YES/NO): NO